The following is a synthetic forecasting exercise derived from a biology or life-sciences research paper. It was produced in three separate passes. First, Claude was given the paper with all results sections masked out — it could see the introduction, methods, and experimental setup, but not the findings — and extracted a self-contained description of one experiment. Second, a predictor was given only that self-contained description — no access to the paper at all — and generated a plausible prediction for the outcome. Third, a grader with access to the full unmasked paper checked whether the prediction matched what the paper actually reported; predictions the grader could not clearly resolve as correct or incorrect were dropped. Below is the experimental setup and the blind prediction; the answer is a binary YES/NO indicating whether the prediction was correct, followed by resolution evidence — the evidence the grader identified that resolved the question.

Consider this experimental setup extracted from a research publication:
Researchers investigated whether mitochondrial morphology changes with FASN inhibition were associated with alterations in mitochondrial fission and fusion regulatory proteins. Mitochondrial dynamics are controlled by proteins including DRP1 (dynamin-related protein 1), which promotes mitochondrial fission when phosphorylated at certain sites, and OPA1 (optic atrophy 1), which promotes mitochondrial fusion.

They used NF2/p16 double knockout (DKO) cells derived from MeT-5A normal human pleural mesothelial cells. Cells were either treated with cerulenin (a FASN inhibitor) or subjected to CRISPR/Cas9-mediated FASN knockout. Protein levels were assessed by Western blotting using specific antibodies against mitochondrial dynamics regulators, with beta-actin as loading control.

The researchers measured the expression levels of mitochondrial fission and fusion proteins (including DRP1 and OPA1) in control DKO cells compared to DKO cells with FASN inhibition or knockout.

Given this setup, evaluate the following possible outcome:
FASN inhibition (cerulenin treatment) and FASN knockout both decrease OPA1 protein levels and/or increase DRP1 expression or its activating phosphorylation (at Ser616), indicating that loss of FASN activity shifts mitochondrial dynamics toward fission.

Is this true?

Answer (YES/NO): NO